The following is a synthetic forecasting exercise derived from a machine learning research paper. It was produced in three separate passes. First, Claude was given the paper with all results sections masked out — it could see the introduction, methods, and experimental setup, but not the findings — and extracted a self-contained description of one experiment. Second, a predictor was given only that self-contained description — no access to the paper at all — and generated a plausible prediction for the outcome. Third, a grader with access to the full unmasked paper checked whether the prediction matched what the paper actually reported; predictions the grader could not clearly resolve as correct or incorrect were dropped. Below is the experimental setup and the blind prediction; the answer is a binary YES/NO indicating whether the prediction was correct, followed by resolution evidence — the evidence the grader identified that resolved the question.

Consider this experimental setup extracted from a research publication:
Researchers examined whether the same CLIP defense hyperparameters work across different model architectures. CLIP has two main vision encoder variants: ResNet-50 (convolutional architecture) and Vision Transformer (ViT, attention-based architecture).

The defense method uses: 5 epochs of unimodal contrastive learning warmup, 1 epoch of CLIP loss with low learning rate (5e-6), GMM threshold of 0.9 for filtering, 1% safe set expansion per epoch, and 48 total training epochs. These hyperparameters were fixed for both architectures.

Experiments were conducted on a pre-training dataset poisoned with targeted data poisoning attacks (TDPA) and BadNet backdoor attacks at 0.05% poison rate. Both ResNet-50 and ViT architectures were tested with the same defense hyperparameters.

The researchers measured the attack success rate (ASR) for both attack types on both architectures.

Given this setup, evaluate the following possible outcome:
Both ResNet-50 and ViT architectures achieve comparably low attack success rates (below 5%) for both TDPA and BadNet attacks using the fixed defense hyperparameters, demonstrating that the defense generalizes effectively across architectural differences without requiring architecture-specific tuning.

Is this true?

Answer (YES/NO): YES